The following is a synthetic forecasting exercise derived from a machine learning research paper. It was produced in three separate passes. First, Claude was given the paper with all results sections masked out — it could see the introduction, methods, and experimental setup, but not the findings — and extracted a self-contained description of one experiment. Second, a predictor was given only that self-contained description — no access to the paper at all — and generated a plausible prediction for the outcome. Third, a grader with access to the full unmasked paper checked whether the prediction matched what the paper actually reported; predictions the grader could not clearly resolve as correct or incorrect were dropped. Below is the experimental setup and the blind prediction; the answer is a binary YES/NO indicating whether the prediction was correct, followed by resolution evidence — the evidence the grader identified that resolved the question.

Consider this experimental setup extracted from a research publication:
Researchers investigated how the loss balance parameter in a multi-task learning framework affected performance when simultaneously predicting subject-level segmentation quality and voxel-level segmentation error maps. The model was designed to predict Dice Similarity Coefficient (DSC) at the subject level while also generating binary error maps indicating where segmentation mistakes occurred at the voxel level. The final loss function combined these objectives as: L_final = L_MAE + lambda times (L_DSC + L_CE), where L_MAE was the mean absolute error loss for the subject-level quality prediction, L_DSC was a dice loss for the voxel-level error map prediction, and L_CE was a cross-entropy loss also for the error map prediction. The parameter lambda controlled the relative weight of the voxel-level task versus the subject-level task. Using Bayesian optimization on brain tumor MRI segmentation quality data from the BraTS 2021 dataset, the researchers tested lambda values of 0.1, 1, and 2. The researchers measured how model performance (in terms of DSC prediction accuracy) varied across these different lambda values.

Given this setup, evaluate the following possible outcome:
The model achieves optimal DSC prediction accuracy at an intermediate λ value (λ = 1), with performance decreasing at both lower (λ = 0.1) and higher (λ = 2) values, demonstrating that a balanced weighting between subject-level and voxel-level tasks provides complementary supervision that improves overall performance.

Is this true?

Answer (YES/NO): NO